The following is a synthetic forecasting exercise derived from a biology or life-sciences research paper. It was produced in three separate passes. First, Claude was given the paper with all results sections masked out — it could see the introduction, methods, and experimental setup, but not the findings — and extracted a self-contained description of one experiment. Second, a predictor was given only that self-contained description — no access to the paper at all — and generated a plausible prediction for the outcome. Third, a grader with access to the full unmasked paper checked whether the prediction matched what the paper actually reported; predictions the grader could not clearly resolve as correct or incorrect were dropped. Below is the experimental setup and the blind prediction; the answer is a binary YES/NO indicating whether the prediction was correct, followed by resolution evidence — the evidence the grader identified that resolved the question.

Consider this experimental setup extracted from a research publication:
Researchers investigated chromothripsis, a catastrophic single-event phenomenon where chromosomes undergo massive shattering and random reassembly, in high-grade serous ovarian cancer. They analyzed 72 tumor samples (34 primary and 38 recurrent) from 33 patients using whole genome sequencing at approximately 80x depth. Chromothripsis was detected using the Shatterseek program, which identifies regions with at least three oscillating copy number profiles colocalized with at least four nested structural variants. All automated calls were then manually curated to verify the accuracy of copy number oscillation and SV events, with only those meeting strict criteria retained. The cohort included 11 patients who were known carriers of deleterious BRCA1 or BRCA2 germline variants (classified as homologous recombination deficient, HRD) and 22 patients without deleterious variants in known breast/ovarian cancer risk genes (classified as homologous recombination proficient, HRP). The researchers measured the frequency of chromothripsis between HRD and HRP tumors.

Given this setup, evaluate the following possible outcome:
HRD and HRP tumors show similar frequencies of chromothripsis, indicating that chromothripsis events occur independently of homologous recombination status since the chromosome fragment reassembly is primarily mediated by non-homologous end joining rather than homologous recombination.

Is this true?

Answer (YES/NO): NO